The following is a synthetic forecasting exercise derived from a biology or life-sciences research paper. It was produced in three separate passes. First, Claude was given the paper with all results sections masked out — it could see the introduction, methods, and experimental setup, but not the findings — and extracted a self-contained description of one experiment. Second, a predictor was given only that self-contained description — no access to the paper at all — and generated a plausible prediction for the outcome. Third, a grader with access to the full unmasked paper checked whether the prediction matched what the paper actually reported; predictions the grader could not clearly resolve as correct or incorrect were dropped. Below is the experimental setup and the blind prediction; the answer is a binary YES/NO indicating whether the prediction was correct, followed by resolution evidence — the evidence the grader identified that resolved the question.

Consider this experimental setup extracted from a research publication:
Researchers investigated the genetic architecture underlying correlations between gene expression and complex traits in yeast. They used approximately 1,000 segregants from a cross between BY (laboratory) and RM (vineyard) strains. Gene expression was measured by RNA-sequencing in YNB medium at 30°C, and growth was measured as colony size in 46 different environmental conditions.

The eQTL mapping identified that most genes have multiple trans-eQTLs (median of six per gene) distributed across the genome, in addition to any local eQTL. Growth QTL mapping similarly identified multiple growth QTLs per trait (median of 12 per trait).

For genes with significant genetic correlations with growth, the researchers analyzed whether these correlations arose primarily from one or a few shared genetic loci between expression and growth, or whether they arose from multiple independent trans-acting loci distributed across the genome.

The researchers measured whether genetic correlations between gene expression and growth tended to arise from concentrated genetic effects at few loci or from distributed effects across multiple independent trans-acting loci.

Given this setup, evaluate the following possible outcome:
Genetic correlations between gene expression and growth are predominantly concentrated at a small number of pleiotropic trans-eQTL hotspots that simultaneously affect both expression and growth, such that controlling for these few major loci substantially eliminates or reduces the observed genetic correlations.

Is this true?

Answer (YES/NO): NO